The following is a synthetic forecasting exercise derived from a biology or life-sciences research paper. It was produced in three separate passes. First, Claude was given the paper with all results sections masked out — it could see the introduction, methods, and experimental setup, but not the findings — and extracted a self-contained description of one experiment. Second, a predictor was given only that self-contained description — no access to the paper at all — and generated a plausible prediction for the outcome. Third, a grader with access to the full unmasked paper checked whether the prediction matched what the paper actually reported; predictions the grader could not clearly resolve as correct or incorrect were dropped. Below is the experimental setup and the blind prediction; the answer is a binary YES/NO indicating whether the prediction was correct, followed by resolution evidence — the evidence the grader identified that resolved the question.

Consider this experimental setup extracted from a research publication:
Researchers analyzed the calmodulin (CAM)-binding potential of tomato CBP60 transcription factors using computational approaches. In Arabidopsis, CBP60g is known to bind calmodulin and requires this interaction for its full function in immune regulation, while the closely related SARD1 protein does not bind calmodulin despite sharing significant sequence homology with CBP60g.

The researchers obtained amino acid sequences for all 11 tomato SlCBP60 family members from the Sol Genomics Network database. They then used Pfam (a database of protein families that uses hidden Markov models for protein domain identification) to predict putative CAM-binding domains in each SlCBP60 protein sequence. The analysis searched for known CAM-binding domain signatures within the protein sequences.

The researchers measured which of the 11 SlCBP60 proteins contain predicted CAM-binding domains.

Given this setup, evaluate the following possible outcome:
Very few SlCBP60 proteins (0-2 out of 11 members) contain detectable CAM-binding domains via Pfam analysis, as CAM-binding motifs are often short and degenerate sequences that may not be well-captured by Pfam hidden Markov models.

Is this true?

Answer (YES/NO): NO